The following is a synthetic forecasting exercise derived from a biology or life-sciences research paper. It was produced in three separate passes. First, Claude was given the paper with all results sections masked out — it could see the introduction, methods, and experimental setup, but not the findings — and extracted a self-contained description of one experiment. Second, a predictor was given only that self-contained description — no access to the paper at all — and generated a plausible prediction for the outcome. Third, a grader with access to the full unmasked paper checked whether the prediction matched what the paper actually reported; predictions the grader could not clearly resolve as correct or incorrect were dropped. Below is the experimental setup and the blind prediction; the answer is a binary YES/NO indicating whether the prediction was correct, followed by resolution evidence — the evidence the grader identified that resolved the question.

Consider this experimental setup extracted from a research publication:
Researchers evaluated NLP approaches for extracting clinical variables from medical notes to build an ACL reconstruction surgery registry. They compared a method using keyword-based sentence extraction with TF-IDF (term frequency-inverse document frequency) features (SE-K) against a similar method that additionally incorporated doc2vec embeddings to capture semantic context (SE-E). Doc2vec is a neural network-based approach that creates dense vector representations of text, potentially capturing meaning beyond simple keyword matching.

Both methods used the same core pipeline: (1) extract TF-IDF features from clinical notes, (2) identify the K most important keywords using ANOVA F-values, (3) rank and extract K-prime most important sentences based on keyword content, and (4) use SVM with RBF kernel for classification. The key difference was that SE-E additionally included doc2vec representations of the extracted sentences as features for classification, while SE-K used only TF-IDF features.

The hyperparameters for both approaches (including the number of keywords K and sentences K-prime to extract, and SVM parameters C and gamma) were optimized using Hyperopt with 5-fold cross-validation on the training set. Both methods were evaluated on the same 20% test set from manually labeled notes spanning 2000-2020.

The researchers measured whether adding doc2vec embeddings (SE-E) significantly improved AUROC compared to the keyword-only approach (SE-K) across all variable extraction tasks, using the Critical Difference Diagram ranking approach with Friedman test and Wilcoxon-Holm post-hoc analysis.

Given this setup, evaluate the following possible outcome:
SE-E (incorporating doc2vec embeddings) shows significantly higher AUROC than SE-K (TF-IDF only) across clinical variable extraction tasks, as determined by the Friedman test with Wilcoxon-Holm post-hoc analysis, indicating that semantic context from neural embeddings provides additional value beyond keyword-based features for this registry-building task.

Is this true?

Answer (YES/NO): NO